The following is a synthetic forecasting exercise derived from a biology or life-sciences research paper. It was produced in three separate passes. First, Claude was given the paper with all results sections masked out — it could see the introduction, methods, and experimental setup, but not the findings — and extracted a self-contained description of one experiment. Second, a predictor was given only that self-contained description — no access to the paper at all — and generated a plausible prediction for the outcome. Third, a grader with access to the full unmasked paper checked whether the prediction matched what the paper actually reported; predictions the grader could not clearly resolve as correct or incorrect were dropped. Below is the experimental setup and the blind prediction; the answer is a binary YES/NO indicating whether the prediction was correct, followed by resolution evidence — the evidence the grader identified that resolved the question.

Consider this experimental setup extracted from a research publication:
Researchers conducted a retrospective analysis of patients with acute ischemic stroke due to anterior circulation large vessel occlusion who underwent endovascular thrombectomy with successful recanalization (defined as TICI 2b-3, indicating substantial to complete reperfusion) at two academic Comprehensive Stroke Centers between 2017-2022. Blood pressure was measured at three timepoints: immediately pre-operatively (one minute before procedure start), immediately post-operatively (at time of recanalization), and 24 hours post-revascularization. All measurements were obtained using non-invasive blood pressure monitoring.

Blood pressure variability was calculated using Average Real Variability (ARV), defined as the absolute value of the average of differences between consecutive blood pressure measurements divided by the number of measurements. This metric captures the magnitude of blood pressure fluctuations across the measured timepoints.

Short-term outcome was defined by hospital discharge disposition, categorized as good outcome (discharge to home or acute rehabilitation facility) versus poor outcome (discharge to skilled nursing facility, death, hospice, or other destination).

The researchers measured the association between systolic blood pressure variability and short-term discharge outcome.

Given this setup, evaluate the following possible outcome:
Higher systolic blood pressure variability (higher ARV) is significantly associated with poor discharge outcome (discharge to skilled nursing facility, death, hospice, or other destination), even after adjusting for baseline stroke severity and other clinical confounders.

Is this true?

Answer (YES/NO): NO